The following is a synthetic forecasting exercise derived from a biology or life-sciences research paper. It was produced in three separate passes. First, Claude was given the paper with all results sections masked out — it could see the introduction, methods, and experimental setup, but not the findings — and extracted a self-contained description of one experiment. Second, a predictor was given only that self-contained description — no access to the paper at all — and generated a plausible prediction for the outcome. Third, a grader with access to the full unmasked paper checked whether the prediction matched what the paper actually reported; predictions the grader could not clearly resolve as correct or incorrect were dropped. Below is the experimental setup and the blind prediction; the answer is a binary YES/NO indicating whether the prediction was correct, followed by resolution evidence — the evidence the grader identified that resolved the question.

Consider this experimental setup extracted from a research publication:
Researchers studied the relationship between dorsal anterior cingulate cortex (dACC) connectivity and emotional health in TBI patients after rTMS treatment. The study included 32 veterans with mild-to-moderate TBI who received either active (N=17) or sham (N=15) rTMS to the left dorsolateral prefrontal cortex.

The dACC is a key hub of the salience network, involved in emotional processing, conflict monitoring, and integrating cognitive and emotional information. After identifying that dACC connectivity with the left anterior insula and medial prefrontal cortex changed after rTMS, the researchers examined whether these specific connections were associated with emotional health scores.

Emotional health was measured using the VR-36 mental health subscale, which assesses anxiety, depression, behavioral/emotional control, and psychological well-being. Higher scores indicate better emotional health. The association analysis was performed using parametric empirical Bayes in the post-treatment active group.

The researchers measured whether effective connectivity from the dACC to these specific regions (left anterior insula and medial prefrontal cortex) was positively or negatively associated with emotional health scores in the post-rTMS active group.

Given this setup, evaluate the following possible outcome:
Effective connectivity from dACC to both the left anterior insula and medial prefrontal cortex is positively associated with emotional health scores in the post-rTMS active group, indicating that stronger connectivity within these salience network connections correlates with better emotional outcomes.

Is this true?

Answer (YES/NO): NO